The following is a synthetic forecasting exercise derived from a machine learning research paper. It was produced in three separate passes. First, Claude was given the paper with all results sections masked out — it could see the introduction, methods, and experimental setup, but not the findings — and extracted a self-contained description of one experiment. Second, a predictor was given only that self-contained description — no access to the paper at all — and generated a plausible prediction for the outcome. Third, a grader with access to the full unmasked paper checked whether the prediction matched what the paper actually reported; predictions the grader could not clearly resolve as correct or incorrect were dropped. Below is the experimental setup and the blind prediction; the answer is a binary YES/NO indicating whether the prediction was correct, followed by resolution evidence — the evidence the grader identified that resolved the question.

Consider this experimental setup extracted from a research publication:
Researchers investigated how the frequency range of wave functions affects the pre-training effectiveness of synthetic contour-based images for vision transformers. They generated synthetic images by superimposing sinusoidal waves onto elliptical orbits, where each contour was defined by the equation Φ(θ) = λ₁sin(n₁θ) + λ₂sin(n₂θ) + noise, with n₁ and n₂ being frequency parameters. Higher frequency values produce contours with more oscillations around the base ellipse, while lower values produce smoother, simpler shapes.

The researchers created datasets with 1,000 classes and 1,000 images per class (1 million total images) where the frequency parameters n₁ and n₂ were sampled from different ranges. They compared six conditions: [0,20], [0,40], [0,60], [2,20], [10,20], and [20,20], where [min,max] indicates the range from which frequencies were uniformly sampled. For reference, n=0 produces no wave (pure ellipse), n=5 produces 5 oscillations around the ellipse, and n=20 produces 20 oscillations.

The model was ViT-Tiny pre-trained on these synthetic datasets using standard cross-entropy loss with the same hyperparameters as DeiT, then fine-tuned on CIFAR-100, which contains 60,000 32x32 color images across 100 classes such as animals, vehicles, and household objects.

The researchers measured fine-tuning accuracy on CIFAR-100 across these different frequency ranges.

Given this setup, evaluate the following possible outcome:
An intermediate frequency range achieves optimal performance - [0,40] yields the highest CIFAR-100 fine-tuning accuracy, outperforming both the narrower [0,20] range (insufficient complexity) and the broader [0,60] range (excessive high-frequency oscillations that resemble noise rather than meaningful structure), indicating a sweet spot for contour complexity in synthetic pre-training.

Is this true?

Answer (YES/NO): NO